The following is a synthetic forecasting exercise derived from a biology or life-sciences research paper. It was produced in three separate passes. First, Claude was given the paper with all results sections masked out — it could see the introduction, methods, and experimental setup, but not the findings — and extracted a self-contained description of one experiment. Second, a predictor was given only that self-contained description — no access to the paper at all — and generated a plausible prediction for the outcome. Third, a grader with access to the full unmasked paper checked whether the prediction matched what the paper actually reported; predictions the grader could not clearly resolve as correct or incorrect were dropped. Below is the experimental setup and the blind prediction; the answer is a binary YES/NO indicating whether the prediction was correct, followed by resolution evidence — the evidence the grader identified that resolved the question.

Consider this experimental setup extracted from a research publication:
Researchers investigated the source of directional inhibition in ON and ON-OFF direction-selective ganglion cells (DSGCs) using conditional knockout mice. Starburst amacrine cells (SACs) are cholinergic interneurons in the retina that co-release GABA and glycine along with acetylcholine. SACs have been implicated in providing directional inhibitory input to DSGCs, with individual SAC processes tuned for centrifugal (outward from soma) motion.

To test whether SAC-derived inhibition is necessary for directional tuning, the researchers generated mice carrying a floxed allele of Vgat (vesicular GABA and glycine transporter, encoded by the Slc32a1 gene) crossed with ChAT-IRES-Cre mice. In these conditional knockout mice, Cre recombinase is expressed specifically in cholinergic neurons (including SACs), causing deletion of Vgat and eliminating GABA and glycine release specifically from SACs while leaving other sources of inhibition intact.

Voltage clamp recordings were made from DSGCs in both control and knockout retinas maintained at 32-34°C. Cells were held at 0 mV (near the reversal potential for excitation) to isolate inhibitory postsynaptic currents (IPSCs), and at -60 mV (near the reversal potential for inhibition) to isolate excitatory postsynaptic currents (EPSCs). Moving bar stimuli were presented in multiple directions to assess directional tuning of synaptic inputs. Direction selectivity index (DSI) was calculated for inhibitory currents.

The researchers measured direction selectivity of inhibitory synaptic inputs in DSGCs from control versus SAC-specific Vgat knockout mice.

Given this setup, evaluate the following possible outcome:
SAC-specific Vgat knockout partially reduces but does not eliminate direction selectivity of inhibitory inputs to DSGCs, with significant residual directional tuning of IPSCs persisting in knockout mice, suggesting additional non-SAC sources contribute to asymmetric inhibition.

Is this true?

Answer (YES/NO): NO